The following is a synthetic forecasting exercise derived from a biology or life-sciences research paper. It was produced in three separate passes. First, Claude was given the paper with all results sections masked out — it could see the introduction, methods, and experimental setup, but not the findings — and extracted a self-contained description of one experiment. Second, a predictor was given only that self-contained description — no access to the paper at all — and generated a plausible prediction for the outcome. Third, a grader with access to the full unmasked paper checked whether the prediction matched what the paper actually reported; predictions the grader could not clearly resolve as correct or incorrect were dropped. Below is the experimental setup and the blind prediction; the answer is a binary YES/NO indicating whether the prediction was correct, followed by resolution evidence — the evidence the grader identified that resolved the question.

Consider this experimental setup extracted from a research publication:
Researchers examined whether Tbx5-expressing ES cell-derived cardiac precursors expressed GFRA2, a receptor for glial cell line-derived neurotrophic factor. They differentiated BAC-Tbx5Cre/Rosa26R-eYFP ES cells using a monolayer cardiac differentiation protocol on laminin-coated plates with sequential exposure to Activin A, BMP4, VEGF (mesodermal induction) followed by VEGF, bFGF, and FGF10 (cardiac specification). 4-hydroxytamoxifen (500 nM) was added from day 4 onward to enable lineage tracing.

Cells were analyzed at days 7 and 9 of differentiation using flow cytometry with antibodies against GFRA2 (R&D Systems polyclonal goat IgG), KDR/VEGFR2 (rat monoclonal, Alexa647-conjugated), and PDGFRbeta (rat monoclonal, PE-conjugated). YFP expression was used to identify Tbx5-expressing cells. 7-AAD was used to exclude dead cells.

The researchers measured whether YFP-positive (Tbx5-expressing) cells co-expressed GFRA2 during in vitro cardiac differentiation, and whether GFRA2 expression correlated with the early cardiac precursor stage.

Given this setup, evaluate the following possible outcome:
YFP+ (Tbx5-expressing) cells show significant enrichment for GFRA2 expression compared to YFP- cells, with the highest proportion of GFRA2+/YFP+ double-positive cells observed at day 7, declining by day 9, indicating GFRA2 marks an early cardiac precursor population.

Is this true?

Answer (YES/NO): NO